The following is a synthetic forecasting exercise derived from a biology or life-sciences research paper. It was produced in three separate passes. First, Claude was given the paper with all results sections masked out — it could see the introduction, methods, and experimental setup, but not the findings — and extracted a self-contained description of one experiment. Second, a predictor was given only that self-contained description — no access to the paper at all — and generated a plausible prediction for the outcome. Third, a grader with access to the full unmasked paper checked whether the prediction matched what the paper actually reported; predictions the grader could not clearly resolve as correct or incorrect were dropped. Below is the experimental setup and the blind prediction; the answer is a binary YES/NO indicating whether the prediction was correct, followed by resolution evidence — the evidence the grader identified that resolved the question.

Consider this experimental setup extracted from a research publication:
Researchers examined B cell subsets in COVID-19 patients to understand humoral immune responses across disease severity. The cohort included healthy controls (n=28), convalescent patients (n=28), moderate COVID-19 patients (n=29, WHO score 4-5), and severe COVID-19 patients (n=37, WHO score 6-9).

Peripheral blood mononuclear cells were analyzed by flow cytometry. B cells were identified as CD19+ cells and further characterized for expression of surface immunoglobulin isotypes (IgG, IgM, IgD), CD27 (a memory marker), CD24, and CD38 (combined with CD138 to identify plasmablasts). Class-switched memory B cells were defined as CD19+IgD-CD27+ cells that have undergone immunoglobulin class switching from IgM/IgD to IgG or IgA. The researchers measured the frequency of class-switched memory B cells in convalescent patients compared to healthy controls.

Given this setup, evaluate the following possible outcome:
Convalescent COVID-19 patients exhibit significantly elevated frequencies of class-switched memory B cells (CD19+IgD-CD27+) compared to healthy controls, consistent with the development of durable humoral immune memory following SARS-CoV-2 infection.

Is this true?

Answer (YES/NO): NO